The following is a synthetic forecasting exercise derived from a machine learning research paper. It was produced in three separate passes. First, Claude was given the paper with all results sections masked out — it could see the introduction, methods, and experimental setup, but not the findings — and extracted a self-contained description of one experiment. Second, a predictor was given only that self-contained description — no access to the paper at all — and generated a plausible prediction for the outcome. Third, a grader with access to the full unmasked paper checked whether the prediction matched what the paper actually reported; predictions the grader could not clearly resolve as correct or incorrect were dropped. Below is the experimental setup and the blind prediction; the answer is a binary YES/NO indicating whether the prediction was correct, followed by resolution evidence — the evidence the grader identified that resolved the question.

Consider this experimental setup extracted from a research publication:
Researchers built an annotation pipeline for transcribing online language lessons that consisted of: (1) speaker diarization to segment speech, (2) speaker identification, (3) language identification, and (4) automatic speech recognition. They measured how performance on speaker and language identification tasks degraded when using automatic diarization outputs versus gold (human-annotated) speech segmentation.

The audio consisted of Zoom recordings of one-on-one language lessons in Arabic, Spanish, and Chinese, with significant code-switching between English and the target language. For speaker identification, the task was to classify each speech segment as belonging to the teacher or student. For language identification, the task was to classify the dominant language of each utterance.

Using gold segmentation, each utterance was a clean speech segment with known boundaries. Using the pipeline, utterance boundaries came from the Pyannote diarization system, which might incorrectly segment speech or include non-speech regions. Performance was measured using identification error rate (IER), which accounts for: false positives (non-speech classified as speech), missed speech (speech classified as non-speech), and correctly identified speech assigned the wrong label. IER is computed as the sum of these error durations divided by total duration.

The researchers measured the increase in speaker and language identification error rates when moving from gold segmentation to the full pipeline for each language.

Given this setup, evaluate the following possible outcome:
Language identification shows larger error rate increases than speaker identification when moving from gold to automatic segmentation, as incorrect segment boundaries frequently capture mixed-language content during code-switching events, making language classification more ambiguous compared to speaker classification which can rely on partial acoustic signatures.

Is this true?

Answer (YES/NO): YES